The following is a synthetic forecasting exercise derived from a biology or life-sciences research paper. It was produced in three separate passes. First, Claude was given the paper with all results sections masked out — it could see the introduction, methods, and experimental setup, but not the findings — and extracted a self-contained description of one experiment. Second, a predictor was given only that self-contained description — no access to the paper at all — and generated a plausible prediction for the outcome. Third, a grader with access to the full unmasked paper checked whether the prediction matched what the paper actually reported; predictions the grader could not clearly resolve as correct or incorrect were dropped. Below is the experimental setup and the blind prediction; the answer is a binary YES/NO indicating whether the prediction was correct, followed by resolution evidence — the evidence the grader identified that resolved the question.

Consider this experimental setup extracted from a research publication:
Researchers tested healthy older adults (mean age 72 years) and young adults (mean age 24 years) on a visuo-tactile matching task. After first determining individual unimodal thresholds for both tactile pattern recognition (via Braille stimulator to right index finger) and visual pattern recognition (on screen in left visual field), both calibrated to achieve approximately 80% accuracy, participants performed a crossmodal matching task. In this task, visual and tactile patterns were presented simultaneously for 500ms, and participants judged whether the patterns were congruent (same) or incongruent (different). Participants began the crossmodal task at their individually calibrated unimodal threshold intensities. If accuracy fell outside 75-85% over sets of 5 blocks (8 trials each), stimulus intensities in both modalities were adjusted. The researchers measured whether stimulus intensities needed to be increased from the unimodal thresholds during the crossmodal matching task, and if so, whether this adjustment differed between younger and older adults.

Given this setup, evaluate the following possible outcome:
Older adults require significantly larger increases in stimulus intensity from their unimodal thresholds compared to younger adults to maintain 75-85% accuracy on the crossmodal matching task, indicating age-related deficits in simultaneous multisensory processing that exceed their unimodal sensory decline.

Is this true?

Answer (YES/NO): YES